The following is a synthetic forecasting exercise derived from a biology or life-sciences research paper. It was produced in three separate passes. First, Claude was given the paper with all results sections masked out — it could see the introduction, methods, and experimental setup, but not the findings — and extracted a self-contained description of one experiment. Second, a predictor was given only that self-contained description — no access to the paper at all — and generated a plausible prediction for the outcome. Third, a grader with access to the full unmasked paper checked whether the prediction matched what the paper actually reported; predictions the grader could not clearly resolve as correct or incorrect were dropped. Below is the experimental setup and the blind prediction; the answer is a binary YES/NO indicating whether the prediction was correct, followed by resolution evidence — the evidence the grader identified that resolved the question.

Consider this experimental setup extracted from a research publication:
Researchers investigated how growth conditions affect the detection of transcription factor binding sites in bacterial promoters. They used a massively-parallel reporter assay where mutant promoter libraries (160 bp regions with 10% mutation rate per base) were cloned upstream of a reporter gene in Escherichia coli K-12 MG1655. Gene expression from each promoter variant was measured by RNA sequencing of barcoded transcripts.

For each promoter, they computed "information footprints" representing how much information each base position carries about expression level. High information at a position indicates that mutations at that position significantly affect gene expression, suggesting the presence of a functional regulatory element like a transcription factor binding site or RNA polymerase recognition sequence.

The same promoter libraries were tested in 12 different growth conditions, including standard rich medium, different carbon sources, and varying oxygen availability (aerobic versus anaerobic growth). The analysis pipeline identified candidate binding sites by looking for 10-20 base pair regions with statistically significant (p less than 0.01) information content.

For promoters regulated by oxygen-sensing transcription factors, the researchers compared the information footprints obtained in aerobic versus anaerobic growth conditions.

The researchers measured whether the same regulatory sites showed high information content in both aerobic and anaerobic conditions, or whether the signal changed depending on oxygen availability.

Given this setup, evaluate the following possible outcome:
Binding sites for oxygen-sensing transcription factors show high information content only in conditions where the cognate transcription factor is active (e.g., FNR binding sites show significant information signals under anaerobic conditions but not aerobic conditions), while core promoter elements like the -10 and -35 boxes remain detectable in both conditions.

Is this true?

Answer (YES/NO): YES